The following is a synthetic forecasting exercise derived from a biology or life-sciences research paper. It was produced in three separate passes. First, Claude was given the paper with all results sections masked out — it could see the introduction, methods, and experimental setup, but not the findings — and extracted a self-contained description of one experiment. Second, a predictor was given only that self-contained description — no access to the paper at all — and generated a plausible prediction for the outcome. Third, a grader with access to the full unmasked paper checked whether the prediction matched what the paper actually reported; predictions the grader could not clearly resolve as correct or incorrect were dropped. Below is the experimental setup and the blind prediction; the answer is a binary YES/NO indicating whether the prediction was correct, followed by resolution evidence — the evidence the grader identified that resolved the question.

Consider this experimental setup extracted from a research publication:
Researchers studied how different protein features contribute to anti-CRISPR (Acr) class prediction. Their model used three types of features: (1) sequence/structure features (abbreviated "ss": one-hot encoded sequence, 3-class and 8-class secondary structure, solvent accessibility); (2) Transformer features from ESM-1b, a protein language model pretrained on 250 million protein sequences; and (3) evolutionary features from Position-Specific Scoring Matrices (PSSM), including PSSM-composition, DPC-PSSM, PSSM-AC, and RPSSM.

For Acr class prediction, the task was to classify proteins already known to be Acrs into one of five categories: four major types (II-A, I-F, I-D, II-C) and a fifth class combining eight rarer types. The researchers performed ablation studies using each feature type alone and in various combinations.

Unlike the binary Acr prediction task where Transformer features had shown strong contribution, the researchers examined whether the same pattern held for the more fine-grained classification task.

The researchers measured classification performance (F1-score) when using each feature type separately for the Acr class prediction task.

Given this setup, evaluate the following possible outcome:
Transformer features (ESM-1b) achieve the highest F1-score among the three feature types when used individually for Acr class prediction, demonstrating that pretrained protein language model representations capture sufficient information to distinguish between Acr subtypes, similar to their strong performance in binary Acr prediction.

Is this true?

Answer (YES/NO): NO